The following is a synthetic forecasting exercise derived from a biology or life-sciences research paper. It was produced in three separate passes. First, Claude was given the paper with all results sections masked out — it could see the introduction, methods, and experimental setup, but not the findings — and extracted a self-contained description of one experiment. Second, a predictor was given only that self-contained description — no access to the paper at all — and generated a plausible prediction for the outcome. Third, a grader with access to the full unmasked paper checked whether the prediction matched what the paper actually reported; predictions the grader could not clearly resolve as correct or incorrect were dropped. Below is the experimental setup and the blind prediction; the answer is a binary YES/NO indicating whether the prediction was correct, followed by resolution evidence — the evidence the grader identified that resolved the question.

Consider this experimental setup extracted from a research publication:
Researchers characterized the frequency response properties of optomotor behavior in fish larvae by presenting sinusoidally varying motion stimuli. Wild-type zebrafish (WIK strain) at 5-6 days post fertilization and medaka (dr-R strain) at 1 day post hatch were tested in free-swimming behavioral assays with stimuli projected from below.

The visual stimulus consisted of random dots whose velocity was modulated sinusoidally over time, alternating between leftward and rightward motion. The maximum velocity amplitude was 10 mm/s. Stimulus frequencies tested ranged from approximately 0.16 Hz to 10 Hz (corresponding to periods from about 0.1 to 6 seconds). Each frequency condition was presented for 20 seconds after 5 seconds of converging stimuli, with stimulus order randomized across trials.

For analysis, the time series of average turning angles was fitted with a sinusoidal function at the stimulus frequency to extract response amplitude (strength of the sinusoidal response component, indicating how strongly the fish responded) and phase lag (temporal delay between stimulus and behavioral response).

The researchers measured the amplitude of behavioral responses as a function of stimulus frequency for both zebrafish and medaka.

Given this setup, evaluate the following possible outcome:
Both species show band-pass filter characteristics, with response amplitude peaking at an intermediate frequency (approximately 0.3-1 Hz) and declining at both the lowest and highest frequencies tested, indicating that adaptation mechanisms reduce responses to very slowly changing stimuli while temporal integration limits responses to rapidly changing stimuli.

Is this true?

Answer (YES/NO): NO